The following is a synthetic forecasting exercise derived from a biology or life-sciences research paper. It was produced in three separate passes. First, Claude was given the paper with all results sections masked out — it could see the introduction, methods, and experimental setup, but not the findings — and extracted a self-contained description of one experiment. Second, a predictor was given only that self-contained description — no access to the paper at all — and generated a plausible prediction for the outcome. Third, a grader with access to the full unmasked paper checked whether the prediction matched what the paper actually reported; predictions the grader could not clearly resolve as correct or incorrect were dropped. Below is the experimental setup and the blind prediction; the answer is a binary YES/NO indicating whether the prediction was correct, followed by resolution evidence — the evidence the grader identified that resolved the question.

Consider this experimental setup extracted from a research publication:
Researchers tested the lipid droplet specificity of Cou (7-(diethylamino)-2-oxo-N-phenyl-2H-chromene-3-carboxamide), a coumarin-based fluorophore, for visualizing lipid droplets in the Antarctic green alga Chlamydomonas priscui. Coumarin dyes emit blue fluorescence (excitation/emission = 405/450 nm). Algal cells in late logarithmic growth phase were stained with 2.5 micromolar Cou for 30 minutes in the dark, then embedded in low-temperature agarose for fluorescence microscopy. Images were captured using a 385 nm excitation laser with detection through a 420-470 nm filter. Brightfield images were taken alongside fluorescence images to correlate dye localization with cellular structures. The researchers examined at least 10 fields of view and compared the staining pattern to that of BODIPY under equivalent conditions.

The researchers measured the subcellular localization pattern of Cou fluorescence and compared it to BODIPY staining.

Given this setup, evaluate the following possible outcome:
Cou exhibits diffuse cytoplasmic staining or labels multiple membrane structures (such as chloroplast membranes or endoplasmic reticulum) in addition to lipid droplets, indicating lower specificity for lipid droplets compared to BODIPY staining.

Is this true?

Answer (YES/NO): NO